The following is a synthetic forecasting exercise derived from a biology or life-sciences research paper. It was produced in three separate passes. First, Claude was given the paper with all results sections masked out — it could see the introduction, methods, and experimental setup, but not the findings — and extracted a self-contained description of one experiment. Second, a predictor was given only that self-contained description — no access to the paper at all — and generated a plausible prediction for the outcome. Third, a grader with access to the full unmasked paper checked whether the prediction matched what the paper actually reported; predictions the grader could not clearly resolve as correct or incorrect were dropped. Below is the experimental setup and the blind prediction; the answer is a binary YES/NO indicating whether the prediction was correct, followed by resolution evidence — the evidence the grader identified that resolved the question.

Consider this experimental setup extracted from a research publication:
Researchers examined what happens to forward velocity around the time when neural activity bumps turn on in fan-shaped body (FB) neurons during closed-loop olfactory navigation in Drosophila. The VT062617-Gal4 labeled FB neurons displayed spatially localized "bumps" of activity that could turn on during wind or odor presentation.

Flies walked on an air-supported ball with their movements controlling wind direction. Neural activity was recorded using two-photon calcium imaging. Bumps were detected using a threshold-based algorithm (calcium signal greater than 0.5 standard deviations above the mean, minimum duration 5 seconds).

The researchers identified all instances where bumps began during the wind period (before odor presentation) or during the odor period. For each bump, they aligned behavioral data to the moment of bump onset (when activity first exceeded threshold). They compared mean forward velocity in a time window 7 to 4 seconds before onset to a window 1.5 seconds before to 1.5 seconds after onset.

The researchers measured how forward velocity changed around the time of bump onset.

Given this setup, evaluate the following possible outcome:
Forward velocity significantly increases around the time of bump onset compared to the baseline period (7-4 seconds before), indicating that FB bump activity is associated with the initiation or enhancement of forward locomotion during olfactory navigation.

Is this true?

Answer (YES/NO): YES